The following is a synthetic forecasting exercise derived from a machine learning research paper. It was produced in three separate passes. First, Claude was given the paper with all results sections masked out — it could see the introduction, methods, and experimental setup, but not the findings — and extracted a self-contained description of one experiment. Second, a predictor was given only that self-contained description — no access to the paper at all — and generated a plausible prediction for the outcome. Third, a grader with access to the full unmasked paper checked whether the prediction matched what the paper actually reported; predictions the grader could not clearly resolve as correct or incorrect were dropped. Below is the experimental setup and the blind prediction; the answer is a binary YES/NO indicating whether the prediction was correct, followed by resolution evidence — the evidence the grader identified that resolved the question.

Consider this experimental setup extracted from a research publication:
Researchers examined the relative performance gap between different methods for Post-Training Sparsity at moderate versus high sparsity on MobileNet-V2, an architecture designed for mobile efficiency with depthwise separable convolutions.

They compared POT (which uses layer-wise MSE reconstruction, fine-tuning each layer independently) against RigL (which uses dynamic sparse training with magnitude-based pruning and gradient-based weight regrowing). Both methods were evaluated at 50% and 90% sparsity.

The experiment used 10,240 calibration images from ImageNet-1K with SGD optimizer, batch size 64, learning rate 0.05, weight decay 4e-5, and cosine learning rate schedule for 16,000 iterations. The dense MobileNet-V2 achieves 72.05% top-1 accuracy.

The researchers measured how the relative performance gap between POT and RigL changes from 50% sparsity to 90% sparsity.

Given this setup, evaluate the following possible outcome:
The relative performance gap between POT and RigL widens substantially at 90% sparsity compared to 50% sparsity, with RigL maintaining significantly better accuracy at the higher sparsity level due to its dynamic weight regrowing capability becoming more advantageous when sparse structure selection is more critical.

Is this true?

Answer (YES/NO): YES